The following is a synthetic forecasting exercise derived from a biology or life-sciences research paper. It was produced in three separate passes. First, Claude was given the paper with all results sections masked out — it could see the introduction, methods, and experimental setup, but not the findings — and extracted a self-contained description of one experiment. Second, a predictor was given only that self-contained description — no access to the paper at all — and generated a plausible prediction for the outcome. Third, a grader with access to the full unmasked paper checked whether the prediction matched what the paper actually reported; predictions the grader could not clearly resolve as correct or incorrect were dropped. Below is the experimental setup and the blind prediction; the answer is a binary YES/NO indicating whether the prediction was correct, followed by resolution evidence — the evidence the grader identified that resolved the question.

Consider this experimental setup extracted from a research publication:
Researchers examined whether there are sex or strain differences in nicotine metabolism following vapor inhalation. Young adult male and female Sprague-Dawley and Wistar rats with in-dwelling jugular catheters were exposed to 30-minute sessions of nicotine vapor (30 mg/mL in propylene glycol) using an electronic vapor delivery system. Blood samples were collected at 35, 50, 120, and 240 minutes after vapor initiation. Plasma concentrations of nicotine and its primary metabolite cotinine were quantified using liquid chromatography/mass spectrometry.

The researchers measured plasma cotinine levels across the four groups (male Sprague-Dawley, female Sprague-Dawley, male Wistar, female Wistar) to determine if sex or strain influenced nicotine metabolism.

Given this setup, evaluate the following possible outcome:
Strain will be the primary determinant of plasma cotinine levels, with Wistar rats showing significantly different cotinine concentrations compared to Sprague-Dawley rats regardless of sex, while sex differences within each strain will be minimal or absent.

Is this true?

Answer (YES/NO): NO